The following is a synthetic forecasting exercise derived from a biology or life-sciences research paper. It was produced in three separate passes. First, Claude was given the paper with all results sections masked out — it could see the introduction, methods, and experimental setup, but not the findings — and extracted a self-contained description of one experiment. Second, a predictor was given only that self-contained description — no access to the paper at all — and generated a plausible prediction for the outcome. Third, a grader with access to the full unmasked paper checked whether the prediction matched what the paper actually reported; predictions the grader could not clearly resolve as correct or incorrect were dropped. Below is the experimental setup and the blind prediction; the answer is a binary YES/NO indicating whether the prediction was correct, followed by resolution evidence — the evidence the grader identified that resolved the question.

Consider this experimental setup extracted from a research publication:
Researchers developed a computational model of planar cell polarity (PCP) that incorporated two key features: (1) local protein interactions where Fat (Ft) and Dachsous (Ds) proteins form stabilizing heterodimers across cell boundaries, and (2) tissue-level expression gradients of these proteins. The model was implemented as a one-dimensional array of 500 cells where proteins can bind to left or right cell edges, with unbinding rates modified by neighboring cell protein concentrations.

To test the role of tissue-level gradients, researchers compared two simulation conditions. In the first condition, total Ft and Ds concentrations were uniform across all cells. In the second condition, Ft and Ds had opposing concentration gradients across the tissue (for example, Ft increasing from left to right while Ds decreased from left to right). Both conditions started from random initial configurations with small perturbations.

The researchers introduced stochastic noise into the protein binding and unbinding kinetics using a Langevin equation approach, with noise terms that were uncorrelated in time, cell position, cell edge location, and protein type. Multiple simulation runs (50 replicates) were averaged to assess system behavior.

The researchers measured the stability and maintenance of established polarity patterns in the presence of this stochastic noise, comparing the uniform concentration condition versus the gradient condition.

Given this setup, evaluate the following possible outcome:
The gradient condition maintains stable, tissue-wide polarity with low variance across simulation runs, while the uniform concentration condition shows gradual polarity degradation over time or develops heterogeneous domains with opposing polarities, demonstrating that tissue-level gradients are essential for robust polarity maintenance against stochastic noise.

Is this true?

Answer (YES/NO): YES